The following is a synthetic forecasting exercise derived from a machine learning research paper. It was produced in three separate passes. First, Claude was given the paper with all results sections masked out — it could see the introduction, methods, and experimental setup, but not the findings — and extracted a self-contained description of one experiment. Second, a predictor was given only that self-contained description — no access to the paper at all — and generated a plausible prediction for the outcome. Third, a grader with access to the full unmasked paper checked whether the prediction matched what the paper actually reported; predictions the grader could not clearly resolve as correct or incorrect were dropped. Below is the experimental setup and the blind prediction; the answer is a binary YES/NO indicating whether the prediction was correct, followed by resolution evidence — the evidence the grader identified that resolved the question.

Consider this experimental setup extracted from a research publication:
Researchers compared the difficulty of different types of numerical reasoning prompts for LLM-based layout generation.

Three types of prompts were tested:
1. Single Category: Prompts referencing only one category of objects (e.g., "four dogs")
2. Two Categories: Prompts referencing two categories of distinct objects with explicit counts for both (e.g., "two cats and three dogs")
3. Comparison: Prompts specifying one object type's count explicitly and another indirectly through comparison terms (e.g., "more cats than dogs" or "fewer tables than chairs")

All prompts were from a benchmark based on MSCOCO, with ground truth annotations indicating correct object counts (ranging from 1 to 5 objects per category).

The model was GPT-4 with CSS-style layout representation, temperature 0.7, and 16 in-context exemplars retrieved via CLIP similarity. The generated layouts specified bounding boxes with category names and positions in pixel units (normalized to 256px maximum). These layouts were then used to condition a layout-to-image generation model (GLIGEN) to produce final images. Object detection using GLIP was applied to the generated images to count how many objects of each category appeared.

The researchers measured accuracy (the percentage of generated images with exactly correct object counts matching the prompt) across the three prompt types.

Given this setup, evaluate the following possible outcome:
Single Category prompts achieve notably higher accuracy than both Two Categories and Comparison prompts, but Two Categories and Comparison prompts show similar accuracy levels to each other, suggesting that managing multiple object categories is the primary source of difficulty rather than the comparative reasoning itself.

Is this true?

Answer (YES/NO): NO